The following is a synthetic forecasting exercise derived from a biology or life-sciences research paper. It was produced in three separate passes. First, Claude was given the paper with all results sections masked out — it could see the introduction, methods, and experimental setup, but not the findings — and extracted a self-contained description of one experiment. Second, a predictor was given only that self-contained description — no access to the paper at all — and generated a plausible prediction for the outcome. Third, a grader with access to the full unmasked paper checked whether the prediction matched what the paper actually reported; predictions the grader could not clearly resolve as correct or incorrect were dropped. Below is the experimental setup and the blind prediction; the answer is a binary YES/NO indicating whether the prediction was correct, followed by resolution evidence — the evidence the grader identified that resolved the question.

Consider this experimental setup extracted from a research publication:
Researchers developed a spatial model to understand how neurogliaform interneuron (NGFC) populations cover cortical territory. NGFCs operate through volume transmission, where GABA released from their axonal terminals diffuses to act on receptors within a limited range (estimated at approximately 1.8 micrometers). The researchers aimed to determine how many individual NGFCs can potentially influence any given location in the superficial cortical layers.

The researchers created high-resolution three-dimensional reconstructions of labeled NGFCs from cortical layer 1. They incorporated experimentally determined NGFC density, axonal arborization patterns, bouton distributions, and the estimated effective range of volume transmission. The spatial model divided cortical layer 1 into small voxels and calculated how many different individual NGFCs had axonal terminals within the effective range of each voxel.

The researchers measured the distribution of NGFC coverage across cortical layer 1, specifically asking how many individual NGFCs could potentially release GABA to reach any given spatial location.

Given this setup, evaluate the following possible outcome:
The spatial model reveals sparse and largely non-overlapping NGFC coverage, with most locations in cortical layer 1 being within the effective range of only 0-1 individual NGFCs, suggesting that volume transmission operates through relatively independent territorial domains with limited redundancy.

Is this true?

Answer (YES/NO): NO